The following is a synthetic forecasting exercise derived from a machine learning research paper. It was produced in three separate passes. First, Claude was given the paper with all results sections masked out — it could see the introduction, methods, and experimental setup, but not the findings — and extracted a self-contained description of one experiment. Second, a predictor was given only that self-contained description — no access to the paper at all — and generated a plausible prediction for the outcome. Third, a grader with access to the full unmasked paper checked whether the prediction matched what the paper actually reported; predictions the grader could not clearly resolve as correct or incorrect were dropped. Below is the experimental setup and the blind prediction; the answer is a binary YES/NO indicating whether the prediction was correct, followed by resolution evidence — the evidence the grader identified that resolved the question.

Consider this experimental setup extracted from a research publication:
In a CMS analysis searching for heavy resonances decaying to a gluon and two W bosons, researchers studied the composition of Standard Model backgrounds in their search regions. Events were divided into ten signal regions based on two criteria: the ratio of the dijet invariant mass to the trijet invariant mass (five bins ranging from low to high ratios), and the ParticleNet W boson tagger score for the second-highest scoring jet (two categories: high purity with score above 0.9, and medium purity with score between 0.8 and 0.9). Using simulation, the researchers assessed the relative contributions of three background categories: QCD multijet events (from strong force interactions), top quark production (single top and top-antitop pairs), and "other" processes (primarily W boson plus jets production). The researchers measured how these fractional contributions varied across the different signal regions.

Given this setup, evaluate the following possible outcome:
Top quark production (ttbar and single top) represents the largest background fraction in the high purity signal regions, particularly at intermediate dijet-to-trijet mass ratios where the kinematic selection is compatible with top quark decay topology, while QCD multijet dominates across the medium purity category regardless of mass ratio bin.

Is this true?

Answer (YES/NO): NO